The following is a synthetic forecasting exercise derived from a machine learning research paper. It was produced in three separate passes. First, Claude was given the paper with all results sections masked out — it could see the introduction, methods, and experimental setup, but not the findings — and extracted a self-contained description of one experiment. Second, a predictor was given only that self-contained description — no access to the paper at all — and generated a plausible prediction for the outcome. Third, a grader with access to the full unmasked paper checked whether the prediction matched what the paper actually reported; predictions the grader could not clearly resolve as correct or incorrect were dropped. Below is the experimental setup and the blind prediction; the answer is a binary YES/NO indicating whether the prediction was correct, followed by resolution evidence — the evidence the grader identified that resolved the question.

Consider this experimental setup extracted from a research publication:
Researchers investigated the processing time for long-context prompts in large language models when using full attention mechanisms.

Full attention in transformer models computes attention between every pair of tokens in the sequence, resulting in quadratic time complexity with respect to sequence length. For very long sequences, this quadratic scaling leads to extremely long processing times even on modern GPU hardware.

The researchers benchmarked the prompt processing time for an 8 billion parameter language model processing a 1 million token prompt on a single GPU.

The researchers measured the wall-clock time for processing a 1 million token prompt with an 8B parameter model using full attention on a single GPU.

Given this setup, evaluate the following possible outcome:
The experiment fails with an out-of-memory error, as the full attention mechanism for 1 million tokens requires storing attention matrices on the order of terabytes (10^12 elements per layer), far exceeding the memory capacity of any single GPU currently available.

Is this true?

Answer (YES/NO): NO